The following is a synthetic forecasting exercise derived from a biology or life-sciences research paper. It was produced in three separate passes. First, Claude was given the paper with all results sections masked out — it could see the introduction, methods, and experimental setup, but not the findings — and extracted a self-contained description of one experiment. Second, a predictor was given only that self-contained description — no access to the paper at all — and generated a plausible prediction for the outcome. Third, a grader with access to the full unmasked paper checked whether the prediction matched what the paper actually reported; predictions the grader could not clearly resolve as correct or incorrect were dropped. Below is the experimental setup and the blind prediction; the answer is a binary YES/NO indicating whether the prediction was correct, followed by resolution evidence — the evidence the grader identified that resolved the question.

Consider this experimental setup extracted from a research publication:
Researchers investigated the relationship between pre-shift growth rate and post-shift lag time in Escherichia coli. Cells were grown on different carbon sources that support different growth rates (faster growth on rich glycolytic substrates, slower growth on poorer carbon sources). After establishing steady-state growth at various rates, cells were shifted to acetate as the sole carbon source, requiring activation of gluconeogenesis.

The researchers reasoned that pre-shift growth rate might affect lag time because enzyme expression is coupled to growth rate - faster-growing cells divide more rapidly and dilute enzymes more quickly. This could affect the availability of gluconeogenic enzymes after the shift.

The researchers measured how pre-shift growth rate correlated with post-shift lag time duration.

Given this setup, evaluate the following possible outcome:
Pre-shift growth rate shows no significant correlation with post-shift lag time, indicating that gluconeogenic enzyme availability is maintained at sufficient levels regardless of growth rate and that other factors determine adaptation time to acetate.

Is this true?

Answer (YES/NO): NO